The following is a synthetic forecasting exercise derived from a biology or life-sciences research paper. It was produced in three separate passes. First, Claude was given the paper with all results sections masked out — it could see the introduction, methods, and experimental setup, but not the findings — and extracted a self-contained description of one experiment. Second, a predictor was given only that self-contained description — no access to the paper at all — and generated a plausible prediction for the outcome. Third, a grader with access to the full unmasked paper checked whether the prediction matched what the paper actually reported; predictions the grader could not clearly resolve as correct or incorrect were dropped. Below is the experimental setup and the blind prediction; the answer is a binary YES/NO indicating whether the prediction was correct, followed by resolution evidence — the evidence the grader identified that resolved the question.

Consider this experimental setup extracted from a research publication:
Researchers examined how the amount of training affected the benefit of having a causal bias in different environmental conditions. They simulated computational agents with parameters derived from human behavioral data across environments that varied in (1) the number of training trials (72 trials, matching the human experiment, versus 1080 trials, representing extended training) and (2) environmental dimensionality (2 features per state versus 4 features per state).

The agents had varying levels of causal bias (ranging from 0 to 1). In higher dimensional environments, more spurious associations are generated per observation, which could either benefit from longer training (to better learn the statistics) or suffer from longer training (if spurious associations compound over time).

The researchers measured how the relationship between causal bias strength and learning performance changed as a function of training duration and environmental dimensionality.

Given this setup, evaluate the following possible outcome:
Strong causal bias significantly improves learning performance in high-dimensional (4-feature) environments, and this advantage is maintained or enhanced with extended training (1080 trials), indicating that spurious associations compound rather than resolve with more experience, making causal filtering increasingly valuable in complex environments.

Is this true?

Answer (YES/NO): YES